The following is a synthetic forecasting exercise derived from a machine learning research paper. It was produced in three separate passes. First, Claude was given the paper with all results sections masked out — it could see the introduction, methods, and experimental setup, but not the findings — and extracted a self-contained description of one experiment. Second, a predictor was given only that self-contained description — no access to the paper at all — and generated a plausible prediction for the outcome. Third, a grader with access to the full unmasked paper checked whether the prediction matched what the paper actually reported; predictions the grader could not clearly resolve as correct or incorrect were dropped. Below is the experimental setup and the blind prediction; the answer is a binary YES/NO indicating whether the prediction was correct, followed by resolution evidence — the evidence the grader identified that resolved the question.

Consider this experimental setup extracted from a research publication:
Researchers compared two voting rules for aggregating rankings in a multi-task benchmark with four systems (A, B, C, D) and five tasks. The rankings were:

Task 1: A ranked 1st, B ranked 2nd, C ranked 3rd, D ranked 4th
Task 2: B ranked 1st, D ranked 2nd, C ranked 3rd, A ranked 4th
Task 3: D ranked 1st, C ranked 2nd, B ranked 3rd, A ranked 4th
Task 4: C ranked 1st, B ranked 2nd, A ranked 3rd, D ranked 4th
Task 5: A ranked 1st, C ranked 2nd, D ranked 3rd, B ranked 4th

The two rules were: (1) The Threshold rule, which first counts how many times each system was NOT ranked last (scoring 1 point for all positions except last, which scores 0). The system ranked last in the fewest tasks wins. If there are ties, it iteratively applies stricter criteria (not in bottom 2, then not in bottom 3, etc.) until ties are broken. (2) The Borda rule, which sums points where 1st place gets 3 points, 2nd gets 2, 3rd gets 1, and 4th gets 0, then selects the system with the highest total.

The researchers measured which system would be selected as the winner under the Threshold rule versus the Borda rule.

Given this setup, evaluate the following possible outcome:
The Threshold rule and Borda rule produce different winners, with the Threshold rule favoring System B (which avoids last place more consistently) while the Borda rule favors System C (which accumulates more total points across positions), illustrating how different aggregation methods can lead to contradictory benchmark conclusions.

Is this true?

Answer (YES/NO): NO